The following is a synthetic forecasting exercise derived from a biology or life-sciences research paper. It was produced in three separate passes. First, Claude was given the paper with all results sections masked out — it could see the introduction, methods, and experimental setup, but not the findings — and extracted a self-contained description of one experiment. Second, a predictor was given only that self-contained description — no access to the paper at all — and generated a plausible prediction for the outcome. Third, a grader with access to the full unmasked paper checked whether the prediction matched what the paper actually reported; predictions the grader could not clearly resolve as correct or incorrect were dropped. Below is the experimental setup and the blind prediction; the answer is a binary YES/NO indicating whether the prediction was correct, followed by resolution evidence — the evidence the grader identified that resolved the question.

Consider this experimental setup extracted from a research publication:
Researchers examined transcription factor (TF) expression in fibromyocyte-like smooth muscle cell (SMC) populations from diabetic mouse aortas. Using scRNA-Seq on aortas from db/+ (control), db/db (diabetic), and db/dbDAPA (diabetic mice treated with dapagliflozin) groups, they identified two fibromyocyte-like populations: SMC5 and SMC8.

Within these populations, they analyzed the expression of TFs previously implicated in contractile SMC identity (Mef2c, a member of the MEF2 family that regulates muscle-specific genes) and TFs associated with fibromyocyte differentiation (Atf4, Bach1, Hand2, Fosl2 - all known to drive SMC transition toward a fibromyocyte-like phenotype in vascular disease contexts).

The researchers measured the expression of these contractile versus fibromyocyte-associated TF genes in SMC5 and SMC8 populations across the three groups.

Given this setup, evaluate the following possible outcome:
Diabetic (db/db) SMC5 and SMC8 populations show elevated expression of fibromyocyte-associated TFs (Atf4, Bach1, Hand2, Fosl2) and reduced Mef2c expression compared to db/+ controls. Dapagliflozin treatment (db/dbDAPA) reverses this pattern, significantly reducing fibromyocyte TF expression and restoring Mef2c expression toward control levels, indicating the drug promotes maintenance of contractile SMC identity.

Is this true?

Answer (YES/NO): NO